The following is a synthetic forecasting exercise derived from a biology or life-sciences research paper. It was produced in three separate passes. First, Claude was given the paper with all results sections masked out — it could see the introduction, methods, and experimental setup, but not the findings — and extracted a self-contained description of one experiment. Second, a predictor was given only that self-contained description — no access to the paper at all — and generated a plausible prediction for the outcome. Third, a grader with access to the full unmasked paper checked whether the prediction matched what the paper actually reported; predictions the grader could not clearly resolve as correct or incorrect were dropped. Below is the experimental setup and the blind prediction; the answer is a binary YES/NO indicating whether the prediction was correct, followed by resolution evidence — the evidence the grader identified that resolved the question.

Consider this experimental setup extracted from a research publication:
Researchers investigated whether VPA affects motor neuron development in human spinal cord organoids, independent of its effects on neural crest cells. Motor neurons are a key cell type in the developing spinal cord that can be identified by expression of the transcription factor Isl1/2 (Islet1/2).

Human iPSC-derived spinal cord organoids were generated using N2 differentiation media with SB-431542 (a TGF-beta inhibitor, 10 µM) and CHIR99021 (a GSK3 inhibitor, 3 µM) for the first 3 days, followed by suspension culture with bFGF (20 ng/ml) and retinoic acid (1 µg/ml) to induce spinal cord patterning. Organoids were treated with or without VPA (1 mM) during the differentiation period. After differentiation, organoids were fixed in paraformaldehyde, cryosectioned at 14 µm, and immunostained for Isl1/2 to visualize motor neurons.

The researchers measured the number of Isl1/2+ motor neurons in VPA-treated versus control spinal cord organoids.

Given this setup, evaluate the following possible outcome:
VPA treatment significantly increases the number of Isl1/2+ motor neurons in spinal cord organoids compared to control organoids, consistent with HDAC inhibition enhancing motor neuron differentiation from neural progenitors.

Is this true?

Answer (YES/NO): NO